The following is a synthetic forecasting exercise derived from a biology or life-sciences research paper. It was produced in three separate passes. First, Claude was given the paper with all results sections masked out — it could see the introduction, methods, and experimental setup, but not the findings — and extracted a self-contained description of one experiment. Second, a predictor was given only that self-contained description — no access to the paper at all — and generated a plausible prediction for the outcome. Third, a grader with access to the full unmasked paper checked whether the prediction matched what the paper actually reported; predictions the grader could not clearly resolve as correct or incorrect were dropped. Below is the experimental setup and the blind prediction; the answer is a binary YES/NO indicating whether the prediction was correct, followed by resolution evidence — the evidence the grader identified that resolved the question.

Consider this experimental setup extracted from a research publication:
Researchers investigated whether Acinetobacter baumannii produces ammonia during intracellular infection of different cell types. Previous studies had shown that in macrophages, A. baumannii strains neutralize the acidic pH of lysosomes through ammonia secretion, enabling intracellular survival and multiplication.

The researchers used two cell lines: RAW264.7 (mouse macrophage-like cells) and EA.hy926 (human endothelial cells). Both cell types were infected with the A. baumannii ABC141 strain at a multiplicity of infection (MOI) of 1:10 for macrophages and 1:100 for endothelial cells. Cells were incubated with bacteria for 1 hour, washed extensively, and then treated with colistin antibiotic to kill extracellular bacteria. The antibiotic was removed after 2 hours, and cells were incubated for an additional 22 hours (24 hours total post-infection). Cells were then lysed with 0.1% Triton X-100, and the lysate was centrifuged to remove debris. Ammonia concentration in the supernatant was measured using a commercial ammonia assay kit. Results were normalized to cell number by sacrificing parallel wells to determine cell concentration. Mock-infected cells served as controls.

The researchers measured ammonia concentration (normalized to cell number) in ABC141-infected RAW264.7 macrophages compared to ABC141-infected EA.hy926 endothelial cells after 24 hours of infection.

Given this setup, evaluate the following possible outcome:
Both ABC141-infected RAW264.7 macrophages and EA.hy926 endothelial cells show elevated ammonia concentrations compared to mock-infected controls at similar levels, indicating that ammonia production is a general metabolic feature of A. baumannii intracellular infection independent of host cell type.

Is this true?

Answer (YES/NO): NO